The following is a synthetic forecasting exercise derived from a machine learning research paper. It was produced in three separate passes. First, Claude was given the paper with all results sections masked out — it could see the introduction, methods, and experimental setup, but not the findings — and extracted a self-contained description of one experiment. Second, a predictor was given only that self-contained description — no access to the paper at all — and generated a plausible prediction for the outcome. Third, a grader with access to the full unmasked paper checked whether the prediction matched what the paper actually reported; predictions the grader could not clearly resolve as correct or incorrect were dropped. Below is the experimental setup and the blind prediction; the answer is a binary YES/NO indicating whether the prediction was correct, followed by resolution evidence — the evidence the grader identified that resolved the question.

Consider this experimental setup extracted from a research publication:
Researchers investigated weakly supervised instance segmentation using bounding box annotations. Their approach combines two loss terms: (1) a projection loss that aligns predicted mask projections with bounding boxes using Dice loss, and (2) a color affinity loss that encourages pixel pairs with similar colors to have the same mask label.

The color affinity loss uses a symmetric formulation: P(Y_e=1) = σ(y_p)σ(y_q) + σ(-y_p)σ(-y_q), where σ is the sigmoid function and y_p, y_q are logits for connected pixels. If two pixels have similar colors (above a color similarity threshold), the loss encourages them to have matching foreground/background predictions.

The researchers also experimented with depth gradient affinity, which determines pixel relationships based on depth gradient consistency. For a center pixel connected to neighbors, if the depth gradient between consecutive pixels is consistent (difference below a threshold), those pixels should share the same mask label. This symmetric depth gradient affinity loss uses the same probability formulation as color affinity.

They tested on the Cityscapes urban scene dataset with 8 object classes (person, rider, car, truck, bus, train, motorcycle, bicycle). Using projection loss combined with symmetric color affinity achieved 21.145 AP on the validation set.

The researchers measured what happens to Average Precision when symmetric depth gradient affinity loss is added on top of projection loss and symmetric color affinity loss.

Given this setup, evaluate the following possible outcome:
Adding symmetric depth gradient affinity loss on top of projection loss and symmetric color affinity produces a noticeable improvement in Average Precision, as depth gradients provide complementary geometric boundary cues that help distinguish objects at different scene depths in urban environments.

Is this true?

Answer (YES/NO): NO